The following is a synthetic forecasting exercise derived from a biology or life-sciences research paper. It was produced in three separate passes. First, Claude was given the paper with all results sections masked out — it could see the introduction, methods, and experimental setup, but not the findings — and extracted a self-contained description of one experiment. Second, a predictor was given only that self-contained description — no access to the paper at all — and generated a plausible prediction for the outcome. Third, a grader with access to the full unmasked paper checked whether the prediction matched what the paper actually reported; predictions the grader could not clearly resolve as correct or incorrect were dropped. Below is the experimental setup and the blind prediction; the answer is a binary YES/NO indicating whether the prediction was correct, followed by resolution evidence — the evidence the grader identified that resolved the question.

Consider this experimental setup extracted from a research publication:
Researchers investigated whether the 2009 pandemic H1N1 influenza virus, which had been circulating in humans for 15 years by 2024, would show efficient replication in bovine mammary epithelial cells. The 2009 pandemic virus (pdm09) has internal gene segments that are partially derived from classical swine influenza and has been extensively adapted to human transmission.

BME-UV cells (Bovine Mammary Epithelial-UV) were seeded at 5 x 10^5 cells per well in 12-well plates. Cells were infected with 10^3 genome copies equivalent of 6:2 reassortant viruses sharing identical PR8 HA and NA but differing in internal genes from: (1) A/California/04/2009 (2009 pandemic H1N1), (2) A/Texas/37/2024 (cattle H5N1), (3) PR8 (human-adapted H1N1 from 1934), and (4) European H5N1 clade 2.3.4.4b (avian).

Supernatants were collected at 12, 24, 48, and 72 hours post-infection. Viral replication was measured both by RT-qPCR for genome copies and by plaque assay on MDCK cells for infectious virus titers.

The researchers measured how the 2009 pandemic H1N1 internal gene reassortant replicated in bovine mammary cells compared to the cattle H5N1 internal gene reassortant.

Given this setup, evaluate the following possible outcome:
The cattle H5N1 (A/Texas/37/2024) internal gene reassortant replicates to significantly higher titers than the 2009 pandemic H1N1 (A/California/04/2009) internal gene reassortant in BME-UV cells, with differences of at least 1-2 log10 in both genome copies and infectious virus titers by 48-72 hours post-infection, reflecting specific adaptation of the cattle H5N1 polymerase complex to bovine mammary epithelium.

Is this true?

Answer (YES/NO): NO